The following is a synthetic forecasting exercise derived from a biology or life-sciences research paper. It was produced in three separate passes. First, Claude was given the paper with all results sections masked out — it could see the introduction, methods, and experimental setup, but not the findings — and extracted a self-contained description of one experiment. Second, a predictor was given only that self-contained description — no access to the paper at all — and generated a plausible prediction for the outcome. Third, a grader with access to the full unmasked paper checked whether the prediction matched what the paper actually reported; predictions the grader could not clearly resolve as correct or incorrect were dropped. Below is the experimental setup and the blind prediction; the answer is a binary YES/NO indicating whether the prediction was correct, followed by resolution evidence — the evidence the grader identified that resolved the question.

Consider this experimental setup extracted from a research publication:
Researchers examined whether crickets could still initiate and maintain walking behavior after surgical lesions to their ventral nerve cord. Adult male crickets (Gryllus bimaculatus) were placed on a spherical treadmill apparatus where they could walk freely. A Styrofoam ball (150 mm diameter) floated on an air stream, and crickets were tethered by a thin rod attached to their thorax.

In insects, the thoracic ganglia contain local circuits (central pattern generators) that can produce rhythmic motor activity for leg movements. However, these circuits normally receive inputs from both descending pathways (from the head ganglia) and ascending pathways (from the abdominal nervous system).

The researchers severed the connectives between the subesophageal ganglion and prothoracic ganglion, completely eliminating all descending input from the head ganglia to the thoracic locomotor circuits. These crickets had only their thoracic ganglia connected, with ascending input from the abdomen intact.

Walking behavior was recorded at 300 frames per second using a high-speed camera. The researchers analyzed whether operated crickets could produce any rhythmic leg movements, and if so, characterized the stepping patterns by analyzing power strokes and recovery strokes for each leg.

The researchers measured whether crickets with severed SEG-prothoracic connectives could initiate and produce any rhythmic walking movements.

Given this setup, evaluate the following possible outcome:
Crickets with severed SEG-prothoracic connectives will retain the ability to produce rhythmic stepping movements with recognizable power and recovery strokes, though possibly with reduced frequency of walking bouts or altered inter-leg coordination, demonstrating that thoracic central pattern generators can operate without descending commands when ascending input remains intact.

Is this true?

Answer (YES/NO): NO